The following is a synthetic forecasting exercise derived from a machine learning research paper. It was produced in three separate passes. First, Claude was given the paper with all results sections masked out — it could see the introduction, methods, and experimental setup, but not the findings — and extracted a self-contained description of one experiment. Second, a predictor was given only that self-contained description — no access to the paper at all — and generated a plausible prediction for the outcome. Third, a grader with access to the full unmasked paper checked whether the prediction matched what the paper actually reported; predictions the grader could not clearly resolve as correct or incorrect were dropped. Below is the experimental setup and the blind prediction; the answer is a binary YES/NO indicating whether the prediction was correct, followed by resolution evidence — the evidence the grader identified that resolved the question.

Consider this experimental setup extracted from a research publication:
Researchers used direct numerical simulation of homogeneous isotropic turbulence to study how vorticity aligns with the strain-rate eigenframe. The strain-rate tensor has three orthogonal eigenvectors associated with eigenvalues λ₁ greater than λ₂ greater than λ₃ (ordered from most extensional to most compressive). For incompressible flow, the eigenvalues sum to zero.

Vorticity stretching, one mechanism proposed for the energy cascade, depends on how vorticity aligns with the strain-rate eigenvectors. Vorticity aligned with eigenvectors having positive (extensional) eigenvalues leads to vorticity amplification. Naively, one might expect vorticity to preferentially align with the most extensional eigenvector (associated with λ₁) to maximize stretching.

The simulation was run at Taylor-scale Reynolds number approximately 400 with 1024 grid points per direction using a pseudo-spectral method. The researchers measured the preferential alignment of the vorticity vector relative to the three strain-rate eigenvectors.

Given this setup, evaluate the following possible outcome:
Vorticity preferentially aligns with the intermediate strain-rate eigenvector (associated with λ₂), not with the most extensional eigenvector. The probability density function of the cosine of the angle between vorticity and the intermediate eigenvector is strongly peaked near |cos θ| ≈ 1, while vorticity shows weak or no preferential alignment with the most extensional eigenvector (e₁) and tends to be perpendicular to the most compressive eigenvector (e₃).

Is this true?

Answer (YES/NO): YES